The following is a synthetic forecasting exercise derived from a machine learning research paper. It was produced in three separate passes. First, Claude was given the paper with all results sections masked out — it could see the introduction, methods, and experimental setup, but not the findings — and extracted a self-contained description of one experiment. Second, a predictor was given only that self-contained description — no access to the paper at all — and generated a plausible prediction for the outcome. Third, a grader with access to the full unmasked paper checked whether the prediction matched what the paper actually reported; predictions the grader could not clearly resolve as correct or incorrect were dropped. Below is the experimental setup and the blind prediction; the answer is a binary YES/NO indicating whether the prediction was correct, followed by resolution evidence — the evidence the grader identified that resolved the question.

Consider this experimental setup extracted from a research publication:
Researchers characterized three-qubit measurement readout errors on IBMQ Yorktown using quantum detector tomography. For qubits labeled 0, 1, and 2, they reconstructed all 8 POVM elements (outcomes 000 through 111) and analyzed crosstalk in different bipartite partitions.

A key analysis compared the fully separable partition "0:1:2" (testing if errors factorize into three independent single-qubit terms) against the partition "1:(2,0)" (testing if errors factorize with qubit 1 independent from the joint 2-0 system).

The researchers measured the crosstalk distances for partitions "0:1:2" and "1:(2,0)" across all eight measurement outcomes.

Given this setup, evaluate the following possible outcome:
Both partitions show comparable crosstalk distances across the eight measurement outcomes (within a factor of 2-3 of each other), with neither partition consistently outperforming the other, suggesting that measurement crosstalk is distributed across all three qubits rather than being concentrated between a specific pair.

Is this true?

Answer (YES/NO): NO